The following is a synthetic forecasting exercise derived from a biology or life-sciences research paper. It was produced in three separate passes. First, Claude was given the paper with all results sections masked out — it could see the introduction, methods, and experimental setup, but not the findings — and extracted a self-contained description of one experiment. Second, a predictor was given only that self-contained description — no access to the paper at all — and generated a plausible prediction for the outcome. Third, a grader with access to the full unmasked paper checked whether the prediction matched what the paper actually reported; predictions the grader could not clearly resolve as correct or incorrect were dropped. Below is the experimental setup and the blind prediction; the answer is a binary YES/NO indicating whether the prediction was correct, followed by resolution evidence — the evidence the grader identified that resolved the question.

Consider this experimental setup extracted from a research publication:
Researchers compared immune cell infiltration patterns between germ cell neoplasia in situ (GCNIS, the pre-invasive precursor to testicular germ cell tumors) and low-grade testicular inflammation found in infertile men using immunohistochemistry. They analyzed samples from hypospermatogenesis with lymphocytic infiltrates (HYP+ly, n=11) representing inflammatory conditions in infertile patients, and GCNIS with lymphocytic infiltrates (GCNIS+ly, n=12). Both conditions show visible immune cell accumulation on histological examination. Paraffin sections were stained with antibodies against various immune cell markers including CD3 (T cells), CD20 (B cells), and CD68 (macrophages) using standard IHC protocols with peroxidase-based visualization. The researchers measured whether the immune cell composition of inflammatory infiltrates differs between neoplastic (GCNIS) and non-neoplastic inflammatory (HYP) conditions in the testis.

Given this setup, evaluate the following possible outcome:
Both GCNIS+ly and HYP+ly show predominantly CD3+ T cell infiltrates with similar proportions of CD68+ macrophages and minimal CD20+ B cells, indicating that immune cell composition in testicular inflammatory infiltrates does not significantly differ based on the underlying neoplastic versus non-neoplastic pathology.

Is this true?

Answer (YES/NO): NO